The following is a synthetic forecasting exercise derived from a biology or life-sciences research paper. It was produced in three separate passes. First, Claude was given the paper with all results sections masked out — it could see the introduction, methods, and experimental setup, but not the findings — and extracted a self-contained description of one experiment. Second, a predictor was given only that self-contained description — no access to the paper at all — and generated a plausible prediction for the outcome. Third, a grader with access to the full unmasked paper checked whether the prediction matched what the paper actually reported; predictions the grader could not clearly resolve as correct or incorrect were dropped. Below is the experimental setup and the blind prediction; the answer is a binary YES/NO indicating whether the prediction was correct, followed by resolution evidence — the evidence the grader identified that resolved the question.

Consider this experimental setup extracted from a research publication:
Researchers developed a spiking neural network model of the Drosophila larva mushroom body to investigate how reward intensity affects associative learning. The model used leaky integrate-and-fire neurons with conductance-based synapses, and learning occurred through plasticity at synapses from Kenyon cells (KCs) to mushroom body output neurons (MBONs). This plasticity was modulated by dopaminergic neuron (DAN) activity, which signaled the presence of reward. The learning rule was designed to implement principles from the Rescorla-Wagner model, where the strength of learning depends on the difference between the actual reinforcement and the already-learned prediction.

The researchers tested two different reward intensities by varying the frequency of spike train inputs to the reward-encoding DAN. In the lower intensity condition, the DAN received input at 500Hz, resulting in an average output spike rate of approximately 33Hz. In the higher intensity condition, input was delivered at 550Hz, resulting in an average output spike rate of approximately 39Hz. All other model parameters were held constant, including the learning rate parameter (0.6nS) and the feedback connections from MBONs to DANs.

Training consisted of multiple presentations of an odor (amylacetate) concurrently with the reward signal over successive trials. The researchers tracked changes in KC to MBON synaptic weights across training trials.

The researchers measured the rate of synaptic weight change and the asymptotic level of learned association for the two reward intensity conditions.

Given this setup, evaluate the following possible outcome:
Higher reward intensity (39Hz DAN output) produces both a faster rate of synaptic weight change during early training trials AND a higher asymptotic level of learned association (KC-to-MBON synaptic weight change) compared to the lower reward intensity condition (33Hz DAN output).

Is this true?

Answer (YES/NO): YES